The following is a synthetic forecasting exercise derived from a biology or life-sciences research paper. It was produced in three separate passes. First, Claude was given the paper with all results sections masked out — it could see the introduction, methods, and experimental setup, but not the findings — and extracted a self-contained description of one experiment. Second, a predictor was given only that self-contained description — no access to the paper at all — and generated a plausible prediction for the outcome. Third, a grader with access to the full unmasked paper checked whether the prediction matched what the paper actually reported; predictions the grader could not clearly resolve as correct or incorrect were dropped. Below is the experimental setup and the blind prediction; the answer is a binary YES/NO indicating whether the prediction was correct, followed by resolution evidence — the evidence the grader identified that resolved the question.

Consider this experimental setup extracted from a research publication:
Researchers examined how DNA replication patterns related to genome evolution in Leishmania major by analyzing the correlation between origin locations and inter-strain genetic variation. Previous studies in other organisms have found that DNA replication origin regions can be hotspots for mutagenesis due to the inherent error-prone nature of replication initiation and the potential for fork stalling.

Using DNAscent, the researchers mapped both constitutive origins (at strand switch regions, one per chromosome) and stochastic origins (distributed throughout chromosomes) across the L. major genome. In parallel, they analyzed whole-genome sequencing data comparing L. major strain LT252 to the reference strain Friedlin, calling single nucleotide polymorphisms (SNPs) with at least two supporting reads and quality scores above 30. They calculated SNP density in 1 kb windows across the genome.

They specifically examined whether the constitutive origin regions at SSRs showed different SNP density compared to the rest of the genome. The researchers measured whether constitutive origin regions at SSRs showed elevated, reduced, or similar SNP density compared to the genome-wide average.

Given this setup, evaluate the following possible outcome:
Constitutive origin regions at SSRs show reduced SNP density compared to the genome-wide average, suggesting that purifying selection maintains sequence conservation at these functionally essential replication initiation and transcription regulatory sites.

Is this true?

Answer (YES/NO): NO